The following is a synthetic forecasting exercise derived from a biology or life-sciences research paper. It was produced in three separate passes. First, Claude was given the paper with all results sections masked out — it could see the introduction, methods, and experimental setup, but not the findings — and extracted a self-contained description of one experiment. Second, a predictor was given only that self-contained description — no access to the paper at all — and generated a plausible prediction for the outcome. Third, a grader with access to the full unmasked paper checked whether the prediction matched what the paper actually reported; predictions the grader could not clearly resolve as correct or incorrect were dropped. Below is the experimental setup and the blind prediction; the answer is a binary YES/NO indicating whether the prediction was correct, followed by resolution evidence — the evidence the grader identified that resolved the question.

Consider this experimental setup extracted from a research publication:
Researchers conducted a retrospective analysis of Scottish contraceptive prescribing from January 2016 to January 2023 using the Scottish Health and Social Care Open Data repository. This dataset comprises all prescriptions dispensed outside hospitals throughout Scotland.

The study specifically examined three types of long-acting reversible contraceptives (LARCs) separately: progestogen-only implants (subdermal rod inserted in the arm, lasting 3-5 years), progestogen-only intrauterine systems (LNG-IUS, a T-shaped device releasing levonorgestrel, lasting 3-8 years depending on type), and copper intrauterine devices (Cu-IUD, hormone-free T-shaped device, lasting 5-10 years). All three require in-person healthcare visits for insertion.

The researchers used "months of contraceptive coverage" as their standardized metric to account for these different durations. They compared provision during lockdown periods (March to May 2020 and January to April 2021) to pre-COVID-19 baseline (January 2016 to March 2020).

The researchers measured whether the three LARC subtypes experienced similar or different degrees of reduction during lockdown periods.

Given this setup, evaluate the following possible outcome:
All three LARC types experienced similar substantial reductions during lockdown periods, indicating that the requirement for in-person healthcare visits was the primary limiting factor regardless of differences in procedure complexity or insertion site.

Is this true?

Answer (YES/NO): YES